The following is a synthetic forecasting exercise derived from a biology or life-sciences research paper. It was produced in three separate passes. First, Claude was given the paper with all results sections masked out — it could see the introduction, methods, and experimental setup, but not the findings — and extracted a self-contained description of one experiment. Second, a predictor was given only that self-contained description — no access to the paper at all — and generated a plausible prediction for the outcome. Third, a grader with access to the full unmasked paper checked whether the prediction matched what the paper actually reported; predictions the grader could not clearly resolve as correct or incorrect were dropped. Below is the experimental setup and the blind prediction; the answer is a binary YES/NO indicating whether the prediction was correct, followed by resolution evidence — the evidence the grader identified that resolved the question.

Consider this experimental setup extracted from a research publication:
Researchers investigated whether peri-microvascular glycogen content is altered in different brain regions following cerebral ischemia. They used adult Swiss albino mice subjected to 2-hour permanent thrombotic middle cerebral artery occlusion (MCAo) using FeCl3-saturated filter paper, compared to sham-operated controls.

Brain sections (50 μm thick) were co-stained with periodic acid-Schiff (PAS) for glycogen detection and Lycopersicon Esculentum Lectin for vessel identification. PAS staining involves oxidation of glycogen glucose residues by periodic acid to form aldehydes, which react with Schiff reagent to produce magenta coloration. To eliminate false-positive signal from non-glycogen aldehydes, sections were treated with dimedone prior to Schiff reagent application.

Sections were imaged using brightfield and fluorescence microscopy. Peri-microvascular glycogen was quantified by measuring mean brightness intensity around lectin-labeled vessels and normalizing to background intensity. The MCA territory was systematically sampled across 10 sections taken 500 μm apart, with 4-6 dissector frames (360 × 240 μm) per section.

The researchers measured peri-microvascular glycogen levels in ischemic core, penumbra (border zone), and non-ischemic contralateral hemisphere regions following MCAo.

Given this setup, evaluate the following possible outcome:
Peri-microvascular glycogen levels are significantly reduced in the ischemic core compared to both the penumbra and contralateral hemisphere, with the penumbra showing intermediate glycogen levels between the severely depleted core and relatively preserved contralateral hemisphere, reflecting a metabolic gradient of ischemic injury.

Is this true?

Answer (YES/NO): NO